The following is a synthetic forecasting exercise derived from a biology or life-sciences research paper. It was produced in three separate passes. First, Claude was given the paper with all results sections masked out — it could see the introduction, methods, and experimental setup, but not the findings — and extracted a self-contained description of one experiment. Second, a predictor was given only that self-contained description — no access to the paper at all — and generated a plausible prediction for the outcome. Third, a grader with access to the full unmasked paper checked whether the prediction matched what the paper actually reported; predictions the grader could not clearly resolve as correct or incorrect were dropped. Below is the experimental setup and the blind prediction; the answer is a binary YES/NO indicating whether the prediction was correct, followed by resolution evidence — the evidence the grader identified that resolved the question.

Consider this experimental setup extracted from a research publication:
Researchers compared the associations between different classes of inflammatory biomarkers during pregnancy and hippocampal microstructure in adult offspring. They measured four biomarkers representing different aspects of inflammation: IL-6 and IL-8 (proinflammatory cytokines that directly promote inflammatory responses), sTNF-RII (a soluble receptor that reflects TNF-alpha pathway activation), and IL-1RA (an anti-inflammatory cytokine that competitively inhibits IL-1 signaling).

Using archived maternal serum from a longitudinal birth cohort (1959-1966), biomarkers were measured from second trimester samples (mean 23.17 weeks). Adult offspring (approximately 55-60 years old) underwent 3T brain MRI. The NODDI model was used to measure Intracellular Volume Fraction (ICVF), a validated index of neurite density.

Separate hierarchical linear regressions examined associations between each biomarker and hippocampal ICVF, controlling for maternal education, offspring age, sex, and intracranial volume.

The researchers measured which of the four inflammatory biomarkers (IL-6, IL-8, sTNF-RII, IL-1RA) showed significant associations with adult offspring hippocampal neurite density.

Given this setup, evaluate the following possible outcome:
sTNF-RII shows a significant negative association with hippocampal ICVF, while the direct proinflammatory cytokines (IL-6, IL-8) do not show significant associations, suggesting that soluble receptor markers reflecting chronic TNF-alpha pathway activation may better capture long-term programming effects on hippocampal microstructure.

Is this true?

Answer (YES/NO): NO